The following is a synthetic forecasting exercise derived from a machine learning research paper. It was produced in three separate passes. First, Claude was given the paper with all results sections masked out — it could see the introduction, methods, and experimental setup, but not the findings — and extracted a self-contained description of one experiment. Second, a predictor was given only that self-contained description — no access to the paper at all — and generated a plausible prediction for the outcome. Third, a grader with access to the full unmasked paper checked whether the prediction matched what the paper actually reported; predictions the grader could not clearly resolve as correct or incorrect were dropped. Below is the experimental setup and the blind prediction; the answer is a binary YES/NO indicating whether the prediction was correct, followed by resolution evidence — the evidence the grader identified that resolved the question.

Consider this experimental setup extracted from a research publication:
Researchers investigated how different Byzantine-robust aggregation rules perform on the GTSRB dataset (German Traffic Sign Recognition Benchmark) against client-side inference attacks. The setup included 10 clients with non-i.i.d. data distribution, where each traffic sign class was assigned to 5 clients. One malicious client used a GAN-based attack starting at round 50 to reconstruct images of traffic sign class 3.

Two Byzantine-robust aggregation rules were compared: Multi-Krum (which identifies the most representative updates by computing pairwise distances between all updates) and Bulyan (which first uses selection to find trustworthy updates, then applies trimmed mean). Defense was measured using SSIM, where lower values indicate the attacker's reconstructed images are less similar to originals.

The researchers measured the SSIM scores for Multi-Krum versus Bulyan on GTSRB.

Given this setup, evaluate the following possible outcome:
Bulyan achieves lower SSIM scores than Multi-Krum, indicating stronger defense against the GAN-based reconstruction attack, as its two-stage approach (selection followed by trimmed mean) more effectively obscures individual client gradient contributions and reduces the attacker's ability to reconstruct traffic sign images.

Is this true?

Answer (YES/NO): YES